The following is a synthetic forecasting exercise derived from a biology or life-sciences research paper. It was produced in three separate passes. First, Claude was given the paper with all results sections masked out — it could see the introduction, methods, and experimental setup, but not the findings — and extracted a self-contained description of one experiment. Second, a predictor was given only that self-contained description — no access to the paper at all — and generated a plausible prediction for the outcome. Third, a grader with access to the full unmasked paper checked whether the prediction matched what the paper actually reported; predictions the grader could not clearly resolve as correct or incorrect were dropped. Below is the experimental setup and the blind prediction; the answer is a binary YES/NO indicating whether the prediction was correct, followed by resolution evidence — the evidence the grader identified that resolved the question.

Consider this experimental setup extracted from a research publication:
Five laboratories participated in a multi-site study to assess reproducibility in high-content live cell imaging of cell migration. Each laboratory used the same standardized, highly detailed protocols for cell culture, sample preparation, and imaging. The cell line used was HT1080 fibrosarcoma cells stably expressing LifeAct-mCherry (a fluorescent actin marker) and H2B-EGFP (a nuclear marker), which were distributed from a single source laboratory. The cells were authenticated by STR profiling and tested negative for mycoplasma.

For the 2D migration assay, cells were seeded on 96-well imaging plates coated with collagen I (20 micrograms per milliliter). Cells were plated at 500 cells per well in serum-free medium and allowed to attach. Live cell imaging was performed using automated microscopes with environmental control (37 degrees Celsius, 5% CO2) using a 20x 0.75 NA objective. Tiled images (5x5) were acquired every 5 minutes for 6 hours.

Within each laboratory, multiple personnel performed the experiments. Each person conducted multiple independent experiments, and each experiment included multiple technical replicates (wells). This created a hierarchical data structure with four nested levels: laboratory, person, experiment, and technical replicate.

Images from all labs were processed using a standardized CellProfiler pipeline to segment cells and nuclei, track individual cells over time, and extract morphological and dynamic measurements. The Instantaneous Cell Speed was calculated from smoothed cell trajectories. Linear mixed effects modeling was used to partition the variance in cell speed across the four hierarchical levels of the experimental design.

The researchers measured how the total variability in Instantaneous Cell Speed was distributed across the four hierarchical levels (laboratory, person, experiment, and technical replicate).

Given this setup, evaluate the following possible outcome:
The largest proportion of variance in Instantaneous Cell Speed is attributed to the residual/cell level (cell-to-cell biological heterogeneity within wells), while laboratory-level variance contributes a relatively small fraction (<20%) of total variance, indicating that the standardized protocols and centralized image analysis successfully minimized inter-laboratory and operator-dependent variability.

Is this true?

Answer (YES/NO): NO